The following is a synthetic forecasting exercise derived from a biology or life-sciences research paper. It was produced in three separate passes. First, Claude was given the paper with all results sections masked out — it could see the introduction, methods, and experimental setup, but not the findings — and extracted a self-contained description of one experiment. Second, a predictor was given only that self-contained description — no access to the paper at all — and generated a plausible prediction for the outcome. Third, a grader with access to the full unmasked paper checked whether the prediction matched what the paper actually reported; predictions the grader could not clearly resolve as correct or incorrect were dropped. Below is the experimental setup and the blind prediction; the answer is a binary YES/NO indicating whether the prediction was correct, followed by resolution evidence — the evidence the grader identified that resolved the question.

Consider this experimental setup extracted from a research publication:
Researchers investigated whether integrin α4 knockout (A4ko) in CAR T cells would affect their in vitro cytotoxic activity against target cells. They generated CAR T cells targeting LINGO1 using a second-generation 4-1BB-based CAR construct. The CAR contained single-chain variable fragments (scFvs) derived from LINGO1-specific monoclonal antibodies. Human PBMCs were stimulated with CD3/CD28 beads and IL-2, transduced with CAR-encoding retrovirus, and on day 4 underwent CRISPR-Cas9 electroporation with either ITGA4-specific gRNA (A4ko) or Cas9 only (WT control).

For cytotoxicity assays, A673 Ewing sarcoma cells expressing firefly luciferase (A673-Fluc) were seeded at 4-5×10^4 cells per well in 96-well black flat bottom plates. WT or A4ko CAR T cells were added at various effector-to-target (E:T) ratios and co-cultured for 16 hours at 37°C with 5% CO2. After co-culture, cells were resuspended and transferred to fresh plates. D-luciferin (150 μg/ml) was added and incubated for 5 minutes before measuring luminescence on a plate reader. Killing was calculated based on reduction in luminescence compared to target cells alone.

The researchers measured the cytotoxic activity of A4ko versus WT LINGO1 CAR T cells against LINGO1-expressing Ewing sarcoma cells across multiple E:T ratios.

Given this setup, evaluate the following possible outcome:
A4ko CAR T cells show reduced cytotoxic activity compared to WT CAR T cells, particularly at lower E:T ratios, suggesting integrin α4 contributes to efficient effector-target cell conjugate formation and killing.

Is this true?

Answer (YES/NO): NO